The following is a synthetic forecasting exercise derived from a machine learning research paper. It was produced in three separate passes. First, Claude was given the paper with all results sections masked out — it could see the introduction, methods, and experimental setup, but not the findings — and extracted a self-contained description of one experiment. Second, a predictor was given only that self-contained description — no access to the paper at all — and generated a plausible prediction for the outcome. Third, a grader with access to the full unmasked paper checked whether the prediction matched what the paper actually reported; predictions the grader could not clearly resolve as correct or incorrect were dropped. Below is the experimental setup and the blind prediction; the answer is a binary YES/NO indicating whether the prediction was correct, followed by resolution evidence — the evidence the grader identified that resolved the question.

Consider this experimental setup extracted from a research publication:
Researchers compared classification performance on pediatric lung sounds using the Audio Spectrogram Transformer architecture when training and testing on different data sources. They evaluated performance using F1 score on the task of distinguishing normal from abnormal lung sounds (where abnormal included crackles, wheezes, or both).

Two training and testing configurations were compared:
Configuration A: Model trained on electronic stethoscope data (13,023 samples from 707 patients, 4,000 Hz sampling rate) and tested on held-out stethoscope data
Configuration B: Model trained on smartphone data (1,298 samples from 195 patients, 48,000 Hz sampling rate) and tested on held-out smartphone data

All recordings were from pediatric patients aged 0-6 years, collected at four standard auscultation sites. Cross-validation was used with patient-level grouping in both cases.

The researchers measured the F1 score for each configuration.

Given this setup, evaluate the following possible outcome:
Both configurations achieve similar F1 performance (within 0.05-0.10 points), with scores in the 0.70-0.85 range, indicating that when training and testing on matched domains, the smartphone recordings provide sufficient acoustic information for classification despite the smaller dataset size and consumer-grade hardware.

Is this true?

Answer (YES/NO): NO